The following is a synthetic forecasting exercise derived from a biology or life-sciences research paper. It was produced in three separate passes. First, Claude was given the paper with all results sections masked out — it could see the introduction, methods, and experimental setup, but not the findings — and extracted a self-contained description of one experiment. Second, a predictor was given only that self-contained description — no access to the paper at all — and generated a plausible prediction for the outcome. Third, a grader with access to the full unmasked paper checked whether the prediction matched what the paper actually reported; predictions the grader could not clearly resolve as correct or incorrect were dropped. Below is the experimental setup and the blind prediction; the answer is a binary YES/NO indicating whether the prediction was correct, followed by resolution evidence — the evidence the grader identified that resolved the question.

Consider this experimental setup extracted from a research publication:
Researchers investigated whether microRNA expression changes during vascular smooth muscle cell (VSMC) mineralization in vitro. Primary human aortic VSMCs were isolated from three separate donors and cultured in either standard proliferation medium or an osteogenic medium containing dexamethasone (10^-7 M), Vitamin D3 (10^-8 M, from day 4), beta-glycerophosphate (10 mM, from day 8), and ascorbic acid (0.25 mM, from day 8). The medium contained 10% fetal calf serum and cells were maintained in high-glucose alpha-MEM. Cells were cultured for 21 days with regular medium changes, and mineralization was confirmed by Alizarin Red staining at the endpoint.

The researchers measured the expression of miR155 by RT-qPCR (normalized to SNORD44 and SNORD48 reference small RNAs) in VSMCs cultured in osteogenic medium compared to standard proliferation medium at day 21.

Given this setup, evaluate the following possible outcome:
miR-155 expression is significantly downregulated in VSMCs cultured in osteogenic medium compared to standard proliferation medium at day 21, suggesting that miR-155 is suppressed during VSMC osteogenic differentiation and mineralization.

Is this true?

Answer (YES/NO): NO